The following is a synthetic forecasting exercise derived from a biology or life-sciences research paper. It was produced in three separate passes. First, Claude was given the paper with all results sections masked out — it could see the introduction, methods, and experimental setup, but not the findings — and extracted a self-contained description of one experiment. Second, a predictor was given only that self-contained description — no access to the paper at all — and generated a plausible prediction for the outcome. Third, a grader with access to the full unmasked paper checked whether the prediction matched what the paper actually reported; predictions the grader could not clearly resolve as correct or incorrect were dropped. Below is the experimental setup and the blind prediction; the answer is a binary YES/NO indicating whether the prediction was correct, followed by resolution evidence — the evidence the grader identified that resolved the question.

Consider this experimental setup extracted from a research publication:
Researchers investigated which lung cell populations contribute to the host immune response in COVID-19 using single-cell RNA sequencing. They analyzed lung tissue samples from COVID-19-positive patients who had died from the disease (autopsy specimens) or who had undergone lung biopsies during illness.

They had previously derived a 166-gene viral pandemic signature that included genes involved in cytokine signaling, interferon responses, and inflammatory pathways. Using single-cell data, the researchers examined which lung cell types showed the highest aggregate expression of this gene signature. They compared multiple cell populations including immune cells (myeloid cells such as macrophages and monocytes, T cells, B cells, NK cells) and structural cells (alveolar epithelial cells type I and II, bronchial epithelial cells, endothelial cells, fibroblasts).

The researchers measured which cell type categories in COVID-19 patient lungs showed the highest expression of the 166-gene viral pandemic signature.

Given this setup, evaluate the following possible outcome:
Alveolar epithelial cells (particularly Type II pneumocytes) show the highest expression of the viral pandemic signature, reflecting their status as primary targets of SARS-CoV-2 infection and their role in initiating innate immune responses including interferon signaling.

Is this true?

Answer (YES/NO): NO